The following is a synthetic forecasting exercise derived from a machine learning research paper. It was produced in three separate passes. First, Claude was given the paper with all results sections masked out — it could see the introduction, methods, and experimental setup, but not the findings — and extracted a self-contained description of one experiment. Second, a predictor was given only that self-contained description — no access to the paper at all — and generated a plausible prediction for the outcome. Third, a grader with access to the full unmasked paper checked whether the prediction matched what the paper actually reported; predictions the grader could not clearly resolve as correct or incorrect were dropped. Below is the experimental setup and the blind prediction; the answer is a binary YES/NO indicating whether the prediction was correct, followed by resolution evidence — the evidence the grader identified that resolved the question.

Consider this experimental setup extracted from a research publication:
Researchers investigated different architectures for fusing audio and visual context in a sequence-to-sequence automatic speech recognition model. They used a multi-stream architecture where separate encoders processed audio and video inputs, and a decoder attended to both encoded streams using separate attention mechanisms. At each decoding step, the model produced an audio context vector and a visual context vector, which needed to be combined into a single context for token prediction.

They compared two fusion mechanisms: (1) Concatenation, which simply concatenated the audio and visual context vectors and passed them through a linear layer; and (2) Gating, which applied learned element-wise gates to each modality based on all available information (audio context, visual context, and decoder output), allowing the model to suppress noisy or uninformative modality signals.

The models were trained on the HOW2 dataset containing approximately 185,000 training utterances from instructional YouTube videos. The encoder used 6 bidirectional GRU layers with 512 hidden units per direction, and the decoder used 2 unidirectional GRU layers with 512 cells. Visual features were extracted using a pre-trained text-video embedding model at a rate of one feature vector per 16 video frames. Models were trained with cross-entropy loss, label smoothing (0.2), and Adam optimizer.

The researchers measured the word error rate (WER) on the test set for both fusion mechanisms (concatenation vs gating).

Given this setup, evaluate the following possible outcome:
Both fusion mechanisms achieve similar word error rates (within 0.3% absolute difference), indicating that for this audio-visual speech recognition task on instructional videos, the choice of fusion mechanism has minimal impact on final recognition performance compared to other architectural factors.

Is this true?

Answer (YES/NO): NO